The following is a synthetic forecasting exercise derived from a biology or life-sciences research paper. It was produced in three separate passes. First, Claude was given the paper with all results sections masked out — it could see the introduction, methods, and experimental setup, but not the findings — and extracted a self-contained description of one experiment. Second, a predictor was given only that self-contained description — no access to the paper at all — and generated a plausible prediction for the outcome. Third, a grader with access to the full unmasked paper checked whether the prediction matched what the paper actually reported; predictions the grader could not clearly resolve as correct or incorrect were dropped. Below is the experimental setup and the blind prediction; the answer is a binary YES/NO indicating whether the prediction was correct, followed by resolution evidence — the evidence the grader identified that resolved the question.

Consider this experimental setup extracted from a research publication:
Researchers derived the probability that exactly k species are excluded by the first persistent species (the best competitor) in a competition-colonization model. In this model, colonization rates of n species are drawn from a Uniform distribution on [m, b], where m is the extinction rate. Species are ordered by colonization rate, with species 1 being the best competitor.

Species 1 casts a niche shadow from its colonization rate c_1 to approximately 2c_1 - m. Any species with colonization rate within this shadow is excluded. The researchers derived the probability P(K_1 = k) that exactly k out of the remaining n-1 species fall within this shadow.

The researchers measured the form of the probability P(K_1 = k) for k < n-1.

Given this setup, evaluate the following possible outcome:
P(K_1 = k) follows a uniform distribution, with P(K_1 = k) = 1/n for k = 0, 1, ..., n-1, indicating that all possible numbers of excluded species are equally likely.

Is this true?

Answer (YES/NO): NO